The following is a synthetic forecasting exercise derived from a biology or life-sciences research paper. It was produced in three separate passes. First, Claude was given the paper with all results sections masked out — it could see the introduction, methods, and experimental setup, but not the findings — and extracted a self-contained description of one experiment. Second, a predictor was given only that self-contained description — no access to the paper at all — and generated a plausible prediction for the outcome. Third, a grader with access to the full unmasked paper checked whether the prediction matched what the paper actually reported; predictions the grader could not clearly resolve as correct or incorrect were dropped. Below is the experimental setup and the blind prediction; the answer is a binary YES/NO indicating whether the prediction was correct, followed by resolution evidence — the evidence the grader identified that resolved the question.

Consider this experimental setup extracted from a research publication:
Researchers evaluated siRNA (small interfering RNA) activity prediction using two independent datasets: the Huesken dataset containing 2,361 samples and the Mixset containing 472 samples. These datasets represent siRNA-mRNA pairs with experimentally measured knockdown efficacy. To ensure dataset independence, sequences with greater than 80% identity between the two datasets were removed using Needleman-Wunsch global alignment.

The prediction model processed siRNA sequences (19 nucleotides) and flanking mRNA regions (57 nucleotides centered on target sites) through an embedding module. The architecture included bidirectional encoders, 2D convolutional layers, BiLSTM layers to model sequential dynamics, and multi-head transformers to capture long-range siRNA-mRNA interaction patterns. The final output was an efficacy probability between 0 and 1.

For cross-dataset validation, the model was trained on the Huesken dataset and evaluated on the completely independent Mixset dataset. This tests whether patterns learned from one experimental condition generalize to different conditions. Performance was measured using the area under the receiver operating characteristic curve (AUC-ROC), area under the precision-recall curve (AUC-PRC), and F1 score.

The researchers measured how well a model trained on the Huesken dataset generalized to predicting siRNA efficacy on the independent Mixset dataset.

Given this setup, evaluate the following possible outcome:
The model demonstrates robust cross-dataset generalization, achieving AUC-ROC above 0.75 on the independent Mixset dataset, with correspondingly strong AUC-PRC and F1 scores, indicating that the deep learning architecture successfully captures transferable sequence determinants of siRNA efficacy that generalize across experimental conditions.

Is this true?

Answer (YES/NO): YES